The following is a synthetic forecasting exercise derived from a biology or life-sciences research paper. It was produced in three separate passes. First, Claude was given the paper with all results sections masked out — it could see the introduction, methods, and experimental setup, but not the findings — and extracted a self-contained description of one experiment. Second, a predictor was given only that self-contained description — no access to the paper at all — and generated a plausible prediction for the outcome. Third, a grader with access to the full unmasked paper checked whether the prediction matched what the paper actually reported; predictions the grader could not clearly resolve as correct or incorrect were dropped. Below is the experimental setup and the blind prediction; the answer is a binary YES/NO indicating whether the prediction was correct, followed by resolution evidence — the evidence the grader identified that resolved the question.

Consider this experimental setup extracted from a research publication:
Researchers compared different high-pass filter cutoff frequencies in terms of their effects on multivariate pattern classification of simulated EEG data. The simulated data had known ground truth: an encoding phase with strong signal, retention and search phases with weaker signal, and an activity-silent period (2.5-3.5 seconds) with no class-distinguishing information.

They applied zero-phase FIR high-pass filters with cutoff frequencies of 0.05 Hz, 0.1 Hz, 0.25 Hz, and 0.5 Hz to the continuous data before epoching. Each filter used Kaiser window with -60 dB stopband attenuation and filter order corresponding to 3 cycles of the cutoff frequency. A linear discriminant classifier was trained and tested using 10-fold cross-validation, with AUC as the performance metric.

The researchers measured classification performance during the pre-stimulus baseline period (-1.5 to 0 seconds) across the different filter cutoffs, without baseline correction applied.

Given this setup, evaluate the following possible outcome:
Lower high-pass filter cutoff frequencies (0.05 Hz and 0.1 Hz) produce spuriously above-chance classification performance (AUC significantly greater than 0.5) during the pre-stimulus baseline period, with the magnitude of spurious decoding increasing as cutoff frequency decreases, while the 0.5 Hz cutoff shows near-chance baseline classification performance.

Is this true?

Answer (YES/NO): NO